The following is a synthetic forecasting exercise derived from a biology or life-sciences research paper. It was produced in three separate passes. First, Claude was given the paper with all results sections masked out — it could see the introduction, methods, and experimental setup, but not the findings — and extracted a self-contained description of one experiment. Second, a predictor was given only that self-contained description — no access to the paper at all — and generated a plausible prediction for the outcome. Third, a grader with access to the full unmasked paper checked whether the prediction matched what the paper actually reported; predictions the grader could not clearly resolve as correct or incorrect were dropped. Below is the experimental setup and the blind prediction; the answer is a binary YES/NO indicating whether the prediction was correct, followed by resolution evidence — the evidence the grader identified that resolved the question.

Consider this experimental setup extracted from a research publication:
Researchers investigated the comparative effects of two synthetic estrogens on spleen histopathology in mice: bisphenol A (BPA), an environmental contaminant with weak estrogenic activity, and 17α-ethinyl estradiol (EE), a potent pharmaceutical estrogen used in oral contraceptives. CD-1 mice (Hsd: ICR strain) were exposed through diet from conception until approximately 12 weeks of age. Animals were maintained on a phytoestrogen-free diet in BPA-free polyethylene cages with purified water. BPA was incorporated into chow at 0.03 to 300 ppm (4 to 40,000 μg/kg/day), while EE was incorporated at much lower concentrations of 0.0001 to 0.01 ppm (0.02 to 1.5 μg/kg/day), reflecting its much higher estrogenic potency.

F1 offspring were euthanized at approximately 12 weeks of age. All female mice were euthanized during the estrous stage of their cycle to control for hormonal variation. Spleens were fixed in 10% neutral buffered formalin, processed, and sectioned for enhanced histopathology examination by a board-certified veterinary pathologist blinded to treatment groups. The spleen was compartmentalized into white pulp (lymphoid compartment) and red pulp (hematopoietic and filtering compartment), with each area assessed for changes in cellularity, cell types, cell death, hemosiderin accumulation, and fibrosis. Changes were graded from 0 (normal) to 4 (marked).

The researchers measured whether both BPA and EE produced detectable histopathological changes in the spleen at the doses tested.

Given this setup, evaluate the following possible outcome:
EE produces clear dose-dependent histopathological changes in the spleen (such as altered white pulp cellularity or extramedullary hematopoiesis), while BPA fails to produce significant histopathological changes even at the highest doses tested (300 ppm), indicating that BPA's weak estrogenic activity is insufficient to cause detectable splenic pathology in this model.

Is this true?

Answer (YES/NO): NO